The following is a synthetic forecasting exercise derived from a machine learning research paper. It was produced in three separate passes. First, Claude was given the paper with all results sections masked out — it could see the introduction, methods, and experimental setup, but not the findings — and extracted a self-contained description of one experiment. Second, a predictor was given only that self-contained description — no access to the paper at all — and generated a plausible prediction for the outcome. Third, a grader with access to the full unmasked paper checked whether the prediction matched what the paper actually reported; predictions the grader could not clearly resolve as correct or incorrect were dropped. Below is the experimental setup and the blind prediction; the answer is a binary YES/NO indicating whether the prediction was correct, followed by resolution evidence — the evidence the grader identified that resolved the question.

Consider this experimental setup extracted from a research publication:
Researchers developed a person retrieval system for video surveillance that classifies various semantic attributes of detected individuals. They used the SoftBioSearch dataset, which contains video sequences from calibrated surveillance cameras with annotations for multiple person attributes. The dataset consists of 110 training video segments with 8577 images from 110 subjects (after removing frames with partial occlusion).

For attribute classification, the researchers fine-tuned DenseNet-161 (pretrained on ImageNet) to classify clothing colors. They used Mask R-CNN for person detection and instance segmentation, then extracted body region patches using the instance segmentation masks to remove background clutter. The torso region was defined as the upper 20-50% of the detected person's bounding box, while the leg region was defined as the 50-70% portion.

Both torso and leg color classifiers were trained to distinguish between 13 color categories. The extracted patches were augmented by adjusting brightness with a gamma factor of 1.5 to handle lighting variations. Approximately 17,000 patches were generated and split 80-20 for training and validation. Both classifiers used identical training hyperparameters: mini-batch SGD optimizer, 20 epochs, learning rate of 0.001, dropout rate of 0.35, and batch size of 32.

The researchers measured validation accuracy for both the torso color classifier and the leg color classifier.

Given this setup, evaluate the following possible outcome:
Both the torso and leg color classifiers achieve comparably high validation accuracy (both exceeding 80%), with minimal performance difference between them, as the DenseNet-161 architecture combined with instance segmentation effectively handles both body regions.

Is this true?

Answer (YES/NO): NO